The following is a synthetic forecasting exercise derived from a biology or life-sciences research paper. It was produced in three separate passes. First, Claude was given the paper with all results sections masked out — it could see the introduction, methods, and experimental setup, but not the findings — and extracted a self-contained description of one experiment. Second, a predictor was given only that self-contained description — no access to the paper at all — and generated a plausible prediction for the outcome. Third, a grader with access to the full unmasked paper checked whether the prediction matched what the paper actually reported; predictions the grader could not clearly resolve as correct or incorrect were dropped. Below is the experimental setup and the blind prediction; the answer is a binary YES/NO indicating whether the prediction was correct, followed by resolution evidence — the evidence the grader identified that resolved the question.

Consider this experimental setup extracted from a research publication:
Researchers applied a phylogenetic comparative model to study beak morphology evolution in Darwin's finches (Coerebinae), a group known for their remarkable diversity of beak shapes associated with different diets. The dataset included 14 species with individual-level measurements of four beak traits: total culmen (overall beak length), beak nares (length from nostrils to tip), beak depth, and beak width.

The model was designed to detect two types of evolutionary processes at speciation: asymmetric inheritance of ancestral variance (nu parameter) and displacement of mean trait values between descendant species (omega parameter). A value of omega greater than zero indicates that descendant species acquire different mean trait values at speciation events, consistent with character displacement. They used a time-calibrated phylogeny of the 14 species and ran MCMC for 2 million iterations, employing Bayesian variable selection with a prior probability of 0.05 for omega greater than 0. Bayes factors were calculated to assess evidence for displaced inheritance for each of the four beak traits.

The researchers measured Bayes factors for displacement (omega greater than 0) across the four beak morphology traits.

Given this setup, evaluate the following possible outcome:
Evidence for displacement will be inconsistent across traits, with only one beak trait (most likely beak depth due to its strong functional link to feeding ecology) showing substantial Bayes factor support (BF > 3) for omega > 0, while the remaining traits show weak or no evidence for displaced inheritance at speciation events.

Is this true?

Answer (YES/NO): NO